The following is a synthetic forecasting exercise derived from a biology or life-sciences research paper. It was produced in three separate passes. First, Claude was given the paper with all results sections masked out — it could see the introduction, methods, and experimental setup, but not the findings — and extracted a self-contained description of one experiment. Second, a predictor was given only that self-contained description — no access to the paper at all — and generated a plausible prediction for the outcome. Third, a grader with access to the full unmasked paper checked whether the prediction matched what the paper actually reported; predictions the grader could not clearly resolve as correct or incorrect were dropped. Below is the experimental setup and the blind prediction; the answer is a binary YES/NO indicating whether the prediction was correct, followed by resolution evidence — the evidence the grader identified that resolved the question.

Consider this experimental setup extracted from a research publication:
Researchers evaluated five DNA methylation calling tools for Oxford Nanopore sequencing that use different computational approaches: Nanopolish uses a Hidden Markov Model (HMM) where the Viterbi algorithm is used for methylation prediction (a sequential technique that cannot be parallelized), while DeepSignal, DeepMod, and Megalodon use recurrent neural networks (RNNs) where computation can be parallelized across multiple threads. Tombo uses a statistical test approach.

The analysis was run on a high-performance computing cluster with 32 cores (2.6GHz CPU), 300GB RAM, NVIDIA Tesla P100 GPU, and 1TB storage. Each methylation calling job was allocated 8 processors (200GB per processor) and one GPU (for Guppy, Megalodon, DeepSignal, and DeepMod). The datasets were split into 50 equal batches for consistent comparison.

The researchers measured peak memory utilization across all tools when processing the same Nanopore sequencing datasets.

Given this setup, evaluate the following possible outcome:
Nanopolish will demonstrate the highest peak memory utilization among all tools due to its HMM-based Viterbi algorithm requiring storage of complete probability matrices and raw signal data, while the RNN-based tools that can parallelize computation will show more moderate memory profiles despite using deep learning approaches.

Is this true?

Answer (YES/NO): NO